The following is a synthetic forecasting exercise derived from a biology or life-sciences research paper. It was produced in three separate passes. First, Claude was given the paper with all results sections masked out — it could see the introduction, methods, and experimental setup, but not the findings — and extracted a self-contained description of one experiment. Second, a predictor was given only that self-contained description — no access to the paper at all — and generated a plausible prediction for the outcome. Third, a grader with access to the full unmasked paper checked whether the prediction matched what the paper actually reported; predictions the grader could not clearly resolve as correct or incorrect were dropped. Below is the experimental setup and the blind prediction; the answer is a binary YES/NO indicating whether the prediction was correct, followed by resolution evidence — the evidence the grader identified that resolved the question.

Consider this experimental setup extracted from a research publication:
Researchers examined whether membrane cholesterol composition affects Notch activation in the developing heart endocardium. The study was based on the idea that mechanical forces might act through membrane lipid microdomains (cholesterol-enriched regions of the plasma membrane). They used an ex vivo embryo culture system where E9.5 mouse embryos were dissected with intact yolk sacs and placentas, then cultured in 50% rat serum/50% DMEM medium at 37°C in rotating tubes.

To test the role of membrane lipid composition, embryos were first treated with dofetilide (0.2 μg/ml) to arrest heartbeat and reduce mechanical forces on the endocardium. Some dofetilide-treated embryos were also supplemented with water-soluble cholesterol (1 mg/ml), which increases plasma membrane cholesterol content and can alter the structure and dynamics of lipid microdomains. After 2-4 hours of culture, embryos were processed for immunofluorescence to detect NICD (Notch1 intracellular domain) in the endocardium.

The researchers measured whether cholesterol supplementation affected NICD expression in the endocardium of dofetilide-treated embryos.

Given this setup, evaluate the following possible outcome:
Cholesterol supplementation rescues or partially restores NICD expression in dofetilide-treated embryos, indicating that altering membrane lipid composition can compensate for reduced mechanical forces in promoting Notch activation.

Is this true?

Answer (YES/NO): YES